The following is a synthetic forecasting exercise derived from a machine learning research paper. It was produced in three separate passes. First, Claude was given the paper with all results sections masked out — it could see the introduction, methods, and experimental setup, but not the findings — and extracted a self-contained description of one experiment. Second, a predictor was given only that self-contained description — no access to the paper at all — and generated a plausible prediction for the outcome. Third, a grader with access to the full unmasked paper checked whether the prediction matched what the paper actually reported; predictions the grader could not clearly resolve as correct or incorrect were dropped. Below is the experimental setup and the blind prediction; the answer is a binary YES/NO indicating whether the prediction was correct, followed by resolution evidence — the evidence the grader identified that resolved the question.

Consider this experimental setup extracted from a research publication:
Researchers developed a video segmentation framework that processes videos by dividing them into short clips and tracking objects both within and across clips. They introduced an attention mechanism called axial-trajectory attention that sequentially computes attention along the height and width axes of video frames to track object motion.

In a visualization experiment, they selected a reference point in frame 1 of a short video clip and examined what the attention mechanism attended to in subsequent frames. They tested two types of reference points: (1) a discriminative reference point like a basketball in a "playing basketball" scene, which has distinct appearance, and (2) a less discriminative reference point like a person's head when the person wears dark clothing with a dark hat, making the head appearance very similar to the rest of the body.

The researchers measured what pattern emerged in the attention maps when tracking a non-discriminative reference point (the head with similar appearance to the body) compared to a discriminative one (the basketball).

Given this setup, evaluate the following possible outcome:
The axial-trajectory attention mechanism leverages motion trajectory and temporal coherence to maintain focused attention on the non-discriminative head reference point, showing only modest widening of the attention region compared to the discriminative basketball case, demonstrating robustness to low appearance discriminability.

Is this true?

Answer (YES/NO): NO